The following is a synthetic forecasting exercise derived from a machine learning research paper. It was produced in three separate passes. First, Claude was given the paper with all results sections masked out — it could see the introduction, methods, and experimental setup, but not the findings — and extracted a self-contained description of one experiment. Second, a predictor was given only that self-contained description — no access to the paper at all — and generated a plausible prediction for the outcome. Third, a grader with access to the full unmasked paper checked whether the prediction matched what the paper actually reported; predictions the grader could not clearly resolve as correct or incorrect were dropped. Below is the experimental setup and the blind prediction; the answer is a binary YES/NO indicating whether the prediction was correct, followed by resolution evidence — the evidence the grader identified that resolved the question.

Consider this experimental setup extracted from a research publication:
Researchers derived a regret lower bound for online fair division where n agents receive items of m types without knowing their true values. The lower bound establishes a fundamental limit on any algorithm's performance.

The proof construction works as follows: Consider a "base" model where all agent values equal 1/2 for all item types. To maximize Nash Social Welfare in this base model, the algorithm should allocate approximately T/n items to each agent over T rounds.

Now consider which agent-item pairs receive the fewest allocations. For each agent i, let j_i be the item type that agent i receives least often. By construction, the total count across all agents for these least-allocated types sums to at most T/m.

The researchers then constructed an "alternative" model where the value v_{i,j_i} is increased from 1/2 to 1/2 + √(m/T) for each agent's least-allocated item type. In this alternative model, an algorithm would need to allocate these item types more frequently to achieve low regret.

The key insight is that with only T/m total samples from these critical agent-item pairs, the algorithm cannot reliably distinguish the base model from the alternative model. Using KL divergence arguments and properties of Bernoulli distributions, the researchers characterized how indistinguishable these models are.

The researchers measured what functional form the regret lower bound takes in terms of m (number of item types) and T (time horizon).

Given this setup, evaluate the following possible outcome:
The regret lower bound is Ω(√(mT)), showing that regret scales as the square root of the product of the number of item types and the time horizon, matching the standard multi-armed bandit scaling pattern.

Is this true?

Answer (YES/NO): YES